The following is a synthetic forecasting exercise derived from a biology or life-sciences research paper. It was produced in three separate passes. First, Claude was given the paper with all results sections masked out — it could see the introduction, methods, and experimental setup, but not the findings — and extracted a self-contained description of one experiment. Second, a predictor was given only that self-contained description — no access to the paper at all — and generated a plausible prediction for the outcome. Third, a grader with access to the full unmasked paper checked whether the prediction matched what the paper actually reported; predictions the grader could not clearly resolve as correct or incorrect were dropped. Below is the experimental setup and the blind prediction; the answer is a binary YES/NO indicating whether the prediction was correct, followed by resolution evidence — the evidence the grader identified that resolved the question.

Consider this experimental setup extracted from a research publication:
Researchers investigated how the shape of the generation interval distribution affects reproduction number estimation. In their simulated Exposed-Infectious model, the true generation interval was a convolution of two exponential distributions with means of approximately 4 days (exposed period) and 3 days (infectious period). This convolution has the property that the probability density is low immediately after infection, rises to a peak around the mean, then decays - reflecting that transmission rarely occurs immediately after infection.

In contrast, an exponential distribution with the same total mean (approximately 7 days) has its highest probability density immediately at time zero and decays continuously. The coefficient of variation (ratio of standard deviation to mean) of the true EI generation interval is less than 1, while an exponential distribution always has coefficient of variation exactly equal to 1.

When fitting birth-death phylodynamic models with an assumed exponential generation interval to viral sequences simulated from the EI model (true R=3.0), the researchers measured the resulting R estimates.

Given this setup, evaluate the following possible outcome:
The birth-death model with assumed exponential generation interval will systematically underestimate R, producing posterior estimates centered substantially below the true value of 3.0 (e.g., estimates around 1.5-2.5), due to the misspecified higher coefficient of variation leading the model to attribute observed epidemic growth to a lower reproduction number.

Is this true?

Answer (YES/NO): YES